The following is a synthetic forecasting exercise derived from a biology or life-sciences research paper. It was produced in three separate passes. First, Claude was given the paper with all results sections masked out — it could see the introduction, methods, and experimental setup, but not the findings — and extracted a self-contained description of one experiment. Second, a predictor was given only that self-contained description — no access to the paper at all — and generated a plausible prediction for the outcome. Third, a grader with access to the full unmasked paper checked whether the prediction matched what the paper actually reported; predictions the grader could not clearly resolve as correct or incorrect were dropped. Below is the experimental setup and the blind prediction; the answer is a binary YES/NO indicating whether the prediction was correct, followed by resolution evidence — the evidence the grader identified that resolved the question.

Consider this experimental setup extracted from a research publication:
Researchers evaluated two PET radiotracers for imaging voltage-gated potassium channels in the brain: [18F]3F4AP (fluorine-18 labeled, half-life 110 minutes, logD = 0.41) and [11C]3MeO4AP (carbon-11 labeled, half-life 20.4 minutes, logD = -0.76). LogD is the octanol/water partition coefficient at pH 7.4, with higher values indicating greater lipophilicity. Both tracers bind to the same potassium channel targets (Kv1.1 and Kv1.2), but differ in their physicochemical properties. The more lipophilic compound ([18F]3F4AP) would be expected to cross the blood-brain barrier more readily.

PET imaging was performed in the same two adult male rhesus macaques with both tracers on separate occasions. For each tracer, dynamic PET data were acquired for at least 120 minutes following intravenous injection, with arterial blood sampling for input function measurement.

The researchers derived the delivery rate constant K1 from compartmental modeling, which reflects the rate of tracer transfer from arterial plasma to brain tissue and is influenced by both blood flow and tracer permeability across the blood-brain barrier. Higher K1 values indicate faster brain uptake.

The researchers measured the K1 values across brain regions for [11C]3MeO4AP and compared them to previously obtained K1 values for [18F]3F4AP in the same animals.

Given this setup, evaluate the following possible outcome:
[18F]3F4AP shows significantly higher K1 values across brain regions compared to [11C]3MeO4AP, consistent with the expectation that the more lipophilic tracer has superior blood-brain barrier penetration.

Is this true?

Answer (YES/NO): YES